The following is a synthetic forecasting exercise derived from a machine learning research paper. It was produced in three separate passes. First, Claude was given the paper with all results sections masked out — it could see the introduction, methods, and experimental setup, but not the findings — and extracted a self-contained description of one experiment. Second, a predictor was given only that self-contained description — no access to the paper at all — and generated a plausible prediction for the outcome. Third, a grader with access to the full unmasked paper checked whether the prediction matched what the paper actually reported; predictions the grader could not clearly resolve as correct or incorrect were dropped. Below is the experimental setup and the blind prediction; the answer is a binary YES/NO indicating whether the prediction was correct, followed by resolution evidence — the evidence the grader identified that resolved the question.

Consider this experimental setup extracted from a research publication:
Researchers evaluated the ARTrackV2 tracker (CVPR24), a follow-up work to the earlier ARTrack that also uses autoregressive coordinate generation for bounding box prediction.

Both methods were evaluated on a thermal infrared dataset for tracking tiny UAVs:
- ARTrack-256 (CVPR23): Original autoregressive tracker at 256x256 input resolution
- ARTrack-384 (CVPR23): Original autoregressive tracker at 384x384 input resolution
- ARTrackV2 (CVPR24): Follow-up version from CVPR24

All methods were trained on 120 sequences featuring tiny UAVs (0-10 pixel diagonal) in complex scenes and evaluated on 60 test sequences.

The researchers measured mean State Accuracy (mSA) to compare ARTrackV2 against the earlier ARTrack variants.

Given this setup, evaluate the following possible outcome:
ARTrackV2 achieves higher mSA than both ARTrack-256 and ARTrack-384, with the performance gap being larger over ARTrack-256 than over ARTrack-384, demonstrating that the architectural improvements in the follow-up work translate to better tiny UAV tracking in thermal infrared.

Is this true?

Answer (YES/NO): NO